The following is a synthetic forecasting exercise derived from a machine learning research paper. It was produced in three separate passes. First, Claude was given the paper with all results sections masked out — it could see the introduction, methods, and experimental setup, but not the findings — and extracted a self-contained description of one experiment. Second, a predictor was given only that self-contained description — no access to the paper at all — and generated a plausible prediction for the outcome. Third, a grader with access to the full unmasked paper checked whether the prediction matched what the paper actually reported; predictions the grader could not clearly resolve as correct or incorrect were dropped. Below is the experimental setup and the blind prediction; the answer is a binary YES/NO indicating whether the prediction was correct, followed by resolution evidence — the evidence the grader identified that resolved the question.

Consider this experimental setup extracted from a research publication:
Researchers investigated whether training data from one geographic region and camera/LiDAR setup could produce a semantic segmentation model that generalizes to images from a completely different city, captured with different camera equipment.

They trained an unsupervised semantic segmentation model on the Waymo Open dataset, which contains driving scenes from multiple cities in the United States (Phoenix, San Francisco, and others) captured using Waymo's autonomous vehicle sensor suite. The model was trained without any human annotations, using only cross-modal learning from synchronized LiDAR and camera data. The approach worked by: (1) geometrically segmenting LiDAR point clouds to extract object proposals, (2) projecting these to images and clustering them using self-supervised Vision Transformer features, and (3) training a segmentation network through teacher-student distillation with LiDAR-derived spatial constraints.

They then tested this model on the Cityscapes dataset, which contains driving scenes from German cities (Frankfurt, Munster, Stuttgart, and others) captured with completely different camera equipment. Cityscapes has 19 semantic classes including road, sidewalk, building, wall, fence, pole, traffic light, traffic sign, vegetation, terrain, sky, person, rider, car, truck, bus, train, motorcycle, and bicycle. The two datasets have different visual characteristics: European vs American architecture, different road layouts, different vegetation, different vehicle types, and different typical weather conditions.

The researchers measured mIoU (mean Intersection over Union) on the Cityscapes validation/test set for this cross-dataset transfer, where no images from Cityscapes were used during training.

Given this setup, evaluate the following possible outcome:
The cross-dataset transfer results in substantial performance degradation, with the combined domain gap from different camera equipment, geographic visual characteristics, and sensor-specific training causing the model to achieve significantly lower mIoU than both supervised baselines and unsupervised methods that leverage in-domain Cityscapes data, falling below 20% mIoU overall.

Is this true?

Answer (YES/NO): NO